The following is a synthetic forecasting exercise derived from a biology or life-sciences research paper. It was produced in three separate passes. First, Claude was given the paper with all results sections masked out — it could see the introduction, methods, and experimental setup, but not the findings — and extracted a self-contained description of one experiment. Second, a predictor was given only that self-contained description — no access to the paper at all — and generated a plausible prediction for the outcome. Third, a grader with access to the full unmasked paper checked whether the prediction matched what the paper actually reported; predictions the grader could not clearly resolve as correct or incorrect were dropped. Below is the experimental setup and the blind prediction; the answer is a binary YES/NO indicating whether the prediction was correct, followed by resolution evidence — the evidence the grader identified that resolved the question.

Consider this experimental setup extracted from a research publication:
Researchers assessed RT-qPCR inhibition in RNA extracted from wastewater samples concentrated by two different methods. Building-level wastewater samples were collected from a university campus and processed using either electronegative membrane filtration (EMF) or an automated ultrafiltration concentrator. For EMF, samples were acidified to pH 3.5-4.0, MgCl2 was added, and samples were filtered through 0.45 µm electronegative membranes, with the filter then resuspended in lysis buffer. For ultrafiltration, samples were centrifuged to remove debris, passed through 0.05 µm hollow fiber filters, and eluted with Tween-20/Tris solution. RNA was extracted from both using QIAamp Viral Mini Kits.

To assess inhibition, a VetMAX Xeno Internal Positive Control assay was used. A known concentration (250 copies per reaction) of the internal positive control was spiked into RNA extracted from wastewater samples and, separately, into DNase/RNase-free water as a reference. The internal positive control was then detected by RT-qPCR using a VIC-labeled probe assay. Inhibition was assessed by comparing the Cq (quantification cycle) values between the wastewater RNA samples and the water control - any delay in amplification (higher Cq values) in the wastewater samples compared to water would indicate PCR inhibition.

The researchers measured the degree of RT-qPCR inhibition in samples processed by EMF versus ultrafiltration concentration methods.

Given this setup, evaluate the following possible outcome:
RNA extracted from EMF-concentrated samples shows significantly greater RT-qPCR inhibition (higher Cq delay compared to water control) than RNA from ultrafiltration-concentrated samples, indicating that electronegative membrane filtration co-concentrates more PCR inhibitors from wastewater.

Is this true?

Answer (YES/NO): NO